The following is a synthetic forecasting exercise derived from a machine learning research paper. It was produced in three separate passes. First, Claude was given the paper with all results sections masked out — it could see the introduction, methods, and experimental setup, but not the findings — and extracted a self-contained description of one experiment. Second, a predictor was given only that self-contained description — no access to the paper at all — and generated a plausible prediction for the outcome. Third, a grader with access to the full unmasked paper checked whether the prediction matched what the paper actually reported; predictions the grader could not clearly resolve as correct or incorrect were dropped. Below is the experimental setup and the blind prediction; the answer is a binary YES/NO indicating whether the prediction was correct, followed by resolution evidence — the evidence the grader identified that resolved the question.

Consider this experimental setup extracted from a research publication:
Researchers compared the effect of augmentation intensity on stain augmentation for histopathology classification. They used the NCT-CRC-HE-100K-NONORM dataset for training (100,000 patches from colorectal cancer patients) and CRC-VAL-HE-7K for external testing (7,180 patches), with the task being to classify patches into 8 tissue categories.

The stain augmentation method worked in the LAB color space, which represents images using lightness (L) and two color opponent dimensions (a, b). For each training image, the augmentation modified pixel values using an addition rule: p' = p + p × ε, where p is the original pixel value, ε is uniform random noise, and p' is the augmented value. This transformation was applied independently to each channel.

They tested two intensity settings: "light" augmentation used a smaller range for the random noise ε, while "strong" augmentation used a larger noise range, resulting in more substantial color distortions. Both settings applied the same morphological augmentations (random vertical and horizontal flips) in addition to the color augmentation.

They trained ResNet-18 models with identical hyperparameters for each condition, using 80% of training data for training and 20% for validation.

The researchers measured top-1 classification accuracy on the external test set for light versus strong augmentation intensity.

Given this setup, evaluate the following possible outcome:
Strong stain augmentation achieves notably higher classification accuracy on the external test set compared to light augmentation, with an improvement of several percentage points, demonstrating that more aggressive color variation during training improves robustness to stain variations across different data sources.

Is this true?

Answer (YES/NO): NO